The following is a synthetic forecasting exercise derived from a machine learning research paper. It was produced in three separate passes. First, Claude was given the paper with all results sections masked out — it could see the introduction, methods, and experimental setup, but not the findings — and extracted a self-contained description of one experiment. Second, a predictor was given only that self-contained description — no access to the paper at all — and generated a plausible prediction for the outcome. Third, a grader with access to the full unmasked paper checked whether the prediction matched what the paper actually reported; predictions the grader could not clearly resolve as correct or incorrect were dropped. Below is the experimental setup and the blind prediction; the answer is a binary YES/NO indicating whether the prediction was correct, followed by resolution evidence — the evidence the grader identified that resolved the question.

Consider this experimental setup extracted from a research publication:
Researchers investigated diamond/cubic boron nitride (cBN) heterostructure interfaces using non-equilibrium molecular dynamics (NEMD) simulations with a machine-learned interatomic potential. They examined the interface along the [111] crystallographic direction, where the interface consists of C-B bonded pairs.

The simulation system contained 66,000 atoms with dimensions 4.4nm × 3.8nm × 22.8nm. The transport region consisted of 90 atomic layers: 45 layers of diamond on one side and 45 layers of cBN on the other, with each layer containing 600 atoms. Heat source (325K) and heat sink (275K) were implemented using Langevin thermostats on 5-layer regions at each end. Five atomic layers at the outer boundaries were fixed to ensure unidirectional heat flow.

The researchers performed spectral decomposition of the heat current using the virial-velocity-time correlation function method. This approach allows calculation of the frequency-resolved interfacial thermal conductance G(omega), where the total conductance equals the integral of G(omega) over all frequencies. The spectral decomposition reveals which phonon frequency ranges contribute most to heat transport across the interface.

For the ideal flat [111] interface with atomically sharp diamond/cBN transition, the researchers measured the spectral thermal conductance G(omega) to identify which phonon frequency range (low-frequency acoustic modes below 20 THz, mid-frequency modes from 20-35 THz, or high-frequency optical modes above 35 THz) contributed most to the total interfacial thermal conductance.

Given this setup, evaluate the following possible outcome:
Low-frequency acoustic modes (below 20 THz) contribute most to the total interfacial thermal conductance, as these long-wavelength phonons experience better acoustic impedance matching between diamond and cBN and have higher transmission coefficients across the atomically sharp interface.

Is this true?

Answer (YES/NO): NO